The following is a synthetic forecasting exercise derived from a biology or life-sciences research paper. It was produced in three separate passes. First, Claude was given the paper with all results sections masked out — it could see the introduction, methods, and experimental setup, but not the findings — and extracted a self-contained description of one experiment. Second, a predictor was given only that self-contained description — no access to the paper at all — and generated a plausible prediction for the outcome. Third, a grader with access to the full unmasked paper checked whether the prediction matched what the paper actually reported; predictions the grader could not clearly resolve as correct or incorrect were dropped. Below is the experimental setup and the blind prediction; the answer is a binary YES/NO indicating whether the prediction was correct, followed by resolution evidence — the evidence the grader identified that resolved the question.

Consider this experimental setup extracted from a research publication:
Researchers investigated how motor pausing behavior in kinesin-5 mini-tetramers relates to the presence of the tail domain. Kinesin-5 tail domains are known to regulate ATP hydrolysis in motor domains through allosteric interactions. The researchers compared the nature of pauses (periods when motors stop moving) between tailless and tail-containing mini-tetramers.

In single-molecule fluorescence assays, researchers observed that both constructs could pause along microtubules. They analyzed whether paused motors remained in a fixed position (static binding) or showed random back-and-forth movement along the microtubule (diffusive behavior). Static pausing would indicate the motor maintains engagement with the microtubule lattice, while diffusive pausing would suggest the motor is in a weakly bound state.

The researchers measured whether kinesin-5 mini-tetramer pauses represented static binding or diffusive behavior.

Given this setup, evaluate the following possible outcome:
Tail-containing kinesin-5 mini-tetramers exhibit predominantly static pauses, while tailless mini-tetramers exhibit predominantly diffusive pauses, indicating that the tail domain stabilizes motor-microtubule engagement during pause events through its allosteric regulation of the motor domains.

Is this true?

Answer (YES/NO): NO